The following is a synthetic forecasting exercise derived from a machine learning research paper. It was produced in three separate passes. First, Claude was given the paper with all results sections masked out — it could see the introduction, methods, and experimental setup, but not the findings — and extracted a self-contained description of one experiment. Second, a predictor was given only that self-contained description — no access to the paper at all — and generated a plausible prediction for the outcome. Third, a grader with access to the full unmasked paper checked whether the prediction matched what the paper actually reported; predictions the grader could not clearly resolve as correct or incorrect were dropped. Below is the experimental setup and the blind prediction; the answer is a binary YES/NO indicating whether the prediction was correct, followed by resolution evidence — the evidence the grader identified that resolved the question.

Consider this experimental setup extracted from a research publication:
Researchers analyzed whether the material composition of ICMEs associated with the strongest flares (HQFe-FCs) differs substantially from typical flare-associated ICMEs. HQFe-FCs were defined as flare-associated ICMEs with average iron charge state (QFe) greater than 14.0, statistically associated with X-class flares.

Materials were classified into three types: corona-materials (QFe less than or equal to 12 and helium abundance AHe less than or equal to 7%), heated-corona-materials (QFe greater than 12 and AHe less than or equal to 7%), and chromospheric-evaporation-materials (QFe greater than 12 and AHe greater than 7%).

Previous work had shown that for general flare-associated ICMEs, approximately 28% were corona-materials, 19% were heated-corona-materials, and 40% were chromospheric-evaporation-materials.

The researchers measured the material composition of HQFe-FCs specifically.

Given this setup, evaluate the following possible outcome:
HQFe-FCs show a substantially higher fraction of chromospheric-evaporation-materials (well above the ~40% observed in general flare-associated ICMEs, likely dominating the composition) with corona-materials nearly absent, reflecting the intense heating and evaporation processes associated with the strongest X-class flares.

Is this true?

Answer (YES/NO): YES